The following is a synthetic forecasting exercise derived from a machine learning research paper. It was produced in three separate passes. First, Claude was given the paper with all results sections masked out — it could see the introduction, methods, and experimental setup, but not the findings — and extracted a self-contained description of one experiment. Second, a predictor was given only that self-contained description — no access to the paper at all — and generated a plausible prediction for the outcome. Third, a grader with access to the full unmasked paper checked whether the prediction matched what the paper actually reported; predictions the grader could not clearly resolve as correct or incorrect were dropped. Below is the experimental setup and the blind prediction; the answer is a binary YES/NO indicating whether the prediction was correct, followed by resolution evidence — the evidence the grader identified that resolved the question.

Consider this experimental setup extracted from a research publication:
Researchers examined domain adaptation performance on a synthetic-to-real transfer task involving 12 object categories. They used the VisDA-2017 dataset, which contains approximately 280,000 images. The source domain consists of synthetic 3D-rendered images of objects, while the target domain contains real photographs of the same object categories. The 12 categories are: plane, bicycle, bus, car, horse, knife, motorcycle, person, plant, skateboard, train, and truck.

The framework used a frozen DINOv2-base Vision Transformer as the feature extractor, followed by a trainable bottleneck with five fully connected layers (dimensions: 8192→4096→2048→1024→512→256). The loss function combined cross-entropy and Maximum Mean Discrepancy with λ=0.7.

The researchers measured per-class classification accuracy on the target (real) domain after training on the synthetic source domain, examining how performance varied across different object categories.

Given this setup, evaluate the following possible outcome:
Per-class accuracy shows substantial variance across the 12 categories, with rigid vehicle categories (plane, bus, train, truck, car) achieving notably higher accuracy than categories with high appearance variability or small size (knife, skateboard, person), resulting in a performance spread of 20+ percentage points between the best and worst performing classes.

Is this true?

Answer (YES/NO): NO